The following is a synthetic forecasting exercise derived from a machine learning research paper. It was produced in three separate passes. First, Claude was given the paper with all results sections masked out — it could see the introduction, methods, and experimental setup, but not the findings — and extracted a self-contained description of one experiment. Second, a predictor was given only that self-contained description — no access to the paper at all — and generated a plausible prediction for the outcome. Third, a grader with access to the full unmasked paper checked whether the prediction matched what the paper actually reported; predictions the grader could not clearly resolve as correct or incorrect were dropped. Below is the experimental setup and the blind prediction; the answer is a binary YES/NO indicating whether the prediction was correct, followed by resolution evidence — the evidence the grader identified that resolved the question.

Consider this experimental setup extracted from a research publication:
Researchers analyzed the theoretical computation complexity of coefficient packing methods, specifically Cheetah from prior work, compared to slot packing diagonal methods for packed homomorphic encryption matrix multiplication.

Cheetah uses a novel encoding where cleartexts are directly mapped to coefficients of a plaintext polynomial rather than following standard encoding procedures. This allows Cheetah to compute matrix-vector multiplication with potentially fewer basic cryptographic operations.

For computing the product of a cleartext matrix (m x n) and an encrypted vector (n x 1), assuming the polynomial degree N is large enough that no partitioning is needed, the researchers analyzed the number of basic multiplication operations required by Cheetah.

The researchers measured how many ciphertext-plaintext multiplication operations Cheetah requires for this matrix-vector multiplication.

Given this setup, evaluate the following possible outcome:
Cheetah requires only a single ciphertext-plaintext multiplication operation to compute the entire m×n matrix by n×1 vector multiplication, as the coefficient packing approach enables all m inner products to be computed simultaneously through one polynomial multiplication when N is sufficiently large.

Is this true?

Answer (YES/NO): YES